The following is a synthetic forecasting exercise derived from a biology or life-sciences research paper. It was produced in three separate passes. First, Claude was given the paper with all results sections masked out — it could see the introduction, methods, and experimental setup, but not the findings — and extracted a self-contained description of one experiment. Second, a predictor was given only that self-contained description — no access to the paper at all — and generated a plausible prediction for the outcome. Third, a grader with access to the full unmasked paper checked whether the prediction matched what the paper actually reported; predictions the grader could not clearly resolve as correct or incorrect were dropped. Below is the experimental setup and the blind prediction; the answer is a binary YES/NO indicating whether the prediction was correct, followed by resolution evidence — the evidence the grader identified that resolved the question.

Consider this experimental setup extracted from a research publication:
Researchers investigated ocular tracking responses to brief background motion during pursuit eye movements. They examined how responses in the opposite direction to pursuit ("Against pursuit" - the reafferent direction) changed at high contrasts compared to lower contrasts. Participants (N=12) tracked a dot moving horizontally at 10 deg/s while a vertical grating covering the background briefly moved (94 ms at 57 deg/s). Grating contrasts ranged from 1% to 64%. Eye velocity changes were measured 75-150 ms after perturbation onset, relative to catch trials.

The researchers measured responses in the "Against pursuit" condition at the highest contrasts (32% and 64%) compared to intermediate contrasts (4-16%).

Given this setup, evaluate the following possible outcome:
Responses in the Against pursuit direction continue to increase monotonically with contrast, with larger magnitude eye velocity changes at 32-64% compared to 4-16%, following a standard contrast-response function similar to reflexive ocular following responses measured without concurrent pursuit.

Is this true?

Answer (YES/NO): NO